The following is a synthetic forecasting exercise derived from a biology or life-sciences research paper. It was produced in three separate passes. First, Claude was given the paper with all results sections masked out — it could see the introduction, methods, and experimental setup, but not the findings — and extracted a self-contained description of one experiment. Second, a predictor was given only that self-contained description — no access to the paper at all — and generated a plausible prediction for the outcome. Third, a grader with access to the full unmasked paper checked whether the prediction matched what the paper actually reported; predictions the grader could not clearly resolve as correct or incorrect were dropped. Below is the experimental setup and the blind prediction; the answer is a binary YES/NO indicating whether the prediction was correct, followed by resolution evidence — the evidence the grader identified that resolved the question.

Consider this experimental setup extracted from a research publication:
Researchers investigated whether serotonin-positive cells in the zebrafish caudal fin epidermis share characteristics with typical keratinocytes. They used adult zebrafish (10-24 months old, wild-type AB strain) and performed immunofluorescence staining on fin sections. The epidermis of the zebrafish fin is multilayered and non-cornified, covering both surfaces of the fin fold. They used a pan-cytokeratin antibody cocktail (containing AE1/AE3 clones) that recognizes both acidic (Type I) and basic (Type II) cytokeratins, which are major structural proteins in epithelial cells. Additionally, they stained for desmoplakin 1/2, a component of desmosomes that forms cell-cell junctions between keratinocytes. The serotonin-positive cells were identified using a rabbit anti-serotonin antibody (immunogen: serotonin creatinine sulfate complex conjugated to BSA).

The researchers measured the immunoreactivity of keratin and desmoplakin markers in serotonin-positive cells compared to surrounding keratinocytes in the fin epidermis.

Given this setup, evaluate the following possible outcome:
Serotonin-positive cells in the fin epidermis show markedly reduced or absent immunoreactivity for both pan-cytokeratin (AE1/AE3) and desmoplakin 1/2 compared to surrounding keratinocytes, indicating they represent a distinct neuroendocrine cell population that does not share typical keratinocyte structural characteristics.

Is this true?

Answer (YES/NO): YES